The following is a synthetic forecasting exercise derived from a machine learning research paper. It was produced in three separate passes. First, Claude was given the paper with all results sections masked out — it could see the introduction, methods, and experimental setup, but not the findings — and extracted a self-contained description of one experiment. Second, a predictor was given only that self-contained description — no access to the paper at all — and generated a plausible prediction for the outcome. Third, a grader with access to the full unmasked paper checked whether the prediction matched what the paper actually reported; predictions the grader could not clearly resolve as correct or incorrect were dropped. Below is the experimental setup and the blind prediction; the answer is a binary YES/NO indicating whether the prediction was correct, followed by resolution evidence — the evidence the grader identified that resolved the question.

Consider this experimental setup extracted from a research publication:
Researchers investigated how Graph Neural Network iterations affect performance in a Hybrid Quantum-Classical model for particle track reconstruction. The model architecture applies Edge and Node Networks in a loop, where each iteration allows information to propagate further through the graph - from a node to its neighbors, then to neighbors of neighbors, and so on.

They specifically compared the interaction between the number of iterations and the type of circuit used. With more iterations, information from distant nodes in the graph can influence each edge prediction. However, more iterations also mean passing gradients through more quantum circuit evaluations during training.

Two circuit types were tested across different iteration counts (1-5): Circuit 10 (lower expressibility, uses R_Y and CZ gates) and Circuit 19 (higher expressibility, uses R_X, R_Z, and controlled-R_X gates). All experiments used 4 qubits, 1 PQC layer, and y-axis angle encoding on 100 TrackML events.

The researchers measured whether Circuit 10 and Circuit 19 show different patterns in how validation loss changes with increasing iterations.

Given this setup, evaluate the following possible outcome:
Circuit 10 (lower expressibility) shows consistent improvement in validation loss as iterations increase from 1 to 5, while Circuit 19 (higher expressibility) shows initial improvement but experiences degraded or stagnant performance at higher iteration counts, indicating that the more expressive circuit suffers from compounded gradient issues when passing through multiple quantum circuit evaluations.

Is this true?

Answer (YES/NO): NO